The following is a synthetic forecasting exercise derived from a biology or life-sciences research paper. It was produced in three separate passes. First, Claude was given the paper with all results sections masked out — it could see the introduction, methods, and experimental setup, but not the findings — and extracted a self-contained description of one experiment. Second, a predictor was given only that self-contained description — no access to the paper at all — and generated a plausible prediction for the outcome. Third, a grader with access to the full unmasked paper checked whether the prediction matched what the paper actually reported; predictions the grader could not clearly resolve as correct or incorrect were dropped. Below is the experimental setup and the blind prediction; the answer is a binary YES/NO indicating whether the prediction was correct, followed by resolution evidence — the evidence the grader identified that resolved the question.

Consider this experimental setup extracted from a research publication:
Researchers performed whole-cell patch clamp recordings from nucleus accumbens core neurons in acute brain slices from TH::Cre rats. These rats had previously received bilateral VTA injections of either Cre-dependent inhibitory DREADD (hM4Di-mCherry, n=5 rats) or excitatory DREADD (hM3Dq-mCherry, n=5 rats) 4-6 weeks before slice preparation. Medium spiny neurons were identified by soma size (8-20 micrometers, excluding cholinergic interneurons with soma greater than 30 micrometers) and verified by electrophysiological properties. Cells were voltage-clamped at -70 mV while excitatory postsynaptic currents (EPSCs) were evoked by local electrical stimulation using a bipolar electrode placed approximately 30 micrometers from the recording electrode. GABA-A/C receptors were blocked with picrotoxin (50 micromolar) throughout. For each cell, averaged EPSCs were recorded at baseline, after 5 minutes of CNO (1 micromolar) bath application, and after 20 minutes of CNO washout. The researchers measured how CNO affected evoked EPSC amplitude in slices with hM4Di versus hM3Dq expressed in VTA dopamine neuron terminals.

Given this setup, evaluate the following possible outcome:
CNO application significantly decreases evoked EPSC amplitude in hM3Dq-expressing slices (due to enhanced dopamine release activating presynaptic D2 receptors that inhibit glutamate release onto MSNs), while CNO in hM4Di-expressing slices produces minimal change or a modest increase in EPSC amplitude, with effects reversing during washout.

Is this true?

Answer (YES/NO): NO